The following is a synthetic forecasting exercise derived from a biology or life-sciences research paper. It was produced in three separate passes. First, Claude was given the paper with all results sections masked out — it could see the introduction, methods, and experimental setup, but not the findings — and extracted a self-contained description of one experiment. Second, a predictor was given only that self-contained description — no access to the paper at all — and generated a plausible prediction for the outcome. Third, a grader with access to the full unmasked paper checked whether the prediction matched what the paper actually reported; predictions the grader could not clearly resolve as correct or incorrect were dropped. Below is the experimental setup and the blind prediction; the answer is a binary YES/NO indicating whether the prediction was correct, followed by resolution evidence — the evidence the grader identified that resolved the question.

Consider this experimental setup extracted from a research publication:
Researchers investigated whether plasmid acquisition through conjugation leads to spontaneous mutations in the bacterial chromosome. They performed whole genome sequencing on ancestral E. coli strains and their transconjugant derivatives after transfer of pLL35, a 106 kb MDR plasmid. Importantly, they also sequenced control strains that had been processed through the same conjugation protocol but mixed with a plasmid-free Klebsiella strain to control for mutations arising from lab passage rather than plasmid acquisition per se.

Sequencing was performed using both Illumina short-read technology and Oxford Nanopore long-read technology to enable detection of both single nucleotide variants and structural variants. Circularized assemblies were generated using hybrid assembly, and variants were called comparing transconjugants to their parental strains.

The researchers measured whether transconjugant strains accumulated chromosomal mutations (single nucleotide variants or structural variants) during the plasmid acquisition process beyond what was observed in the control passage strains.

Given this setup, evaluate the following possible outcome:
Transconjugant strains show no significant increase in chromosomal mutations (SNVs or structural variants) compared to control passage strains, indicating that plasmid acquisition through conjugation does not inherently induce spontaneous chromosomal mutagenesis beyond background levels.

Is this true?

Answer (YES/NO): YES